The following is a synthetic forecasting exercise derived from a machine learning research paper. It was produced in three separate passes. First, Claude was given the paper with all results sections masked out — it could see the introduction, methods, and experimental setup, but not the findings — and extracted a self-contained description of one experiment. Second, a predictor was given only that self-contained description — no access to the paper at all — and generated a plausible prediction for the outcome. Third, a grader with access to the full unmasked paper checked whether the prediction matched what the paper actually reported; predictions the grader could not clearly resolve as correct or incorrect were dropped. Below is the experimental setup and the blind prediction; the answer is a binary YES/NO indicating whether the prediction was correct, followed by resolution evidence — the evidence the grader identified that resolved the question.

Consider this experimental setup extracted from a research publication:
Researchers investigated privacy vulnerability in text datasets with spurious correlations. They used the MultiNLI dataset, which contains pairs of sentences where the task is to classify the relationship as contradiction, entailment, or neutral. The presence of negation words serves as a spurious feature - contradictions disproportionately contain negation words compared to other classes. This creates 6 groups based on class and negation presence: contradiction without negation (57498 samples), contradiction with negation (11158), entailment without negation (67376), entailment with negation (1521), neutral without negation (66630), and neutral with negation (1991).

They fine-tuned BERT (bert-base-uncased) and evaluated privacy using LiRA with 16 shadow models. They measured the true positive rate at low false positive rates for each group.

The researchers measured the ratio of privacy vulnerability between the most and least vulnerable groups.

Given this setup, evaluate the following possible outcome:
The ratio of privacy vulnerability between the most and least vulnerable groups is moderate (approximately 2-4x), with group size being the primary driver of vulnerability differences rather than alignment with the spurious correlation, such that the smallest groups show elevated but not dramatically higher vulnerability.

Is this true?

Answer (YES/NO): NO